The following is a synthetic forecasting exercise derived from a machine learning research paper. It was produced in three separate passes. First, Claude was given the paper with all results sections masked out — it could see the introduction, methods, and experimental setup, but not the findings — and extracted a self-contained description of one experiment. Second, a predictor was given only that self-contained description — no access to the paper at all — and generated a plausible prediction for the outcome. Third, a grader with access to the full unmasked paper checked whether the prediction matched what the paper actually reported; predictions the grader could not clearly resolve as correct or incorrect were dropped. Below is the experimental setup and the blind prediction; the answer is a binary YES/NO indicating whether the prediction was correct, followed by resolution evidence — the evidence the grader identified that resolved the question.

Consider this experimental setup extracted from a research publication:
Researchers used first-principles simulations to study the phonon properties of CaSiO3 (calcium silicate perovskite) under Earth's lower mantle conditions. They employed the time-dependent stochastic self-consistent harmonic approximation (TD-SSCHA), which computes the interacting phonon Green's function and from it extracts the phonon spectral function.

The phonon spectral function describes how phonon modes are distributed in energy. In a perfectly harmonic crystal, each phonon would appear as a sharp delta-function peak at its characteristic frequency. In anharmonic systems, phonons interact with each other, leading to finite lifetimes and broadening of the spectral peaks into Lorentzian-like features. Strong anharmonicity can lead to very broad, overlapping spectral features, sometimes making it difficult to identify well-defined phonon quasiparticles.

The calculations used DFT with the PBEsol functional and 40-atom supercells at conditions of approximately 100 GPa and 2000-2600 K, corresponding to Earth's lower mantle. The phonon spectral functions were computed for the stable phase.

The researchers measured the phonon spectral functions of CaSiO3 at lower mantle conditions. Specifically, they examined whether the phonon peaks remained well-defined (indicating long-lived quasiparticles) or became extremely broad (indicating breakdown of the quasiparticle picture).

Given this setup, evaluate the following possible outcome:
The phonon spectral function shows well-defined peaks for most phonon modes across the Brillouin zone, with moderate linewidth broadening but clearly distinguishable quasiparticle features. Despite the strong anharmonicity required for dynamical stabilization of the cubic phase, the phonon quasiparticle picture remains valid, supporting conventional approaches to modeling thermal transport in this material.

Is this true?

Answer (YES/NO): YES